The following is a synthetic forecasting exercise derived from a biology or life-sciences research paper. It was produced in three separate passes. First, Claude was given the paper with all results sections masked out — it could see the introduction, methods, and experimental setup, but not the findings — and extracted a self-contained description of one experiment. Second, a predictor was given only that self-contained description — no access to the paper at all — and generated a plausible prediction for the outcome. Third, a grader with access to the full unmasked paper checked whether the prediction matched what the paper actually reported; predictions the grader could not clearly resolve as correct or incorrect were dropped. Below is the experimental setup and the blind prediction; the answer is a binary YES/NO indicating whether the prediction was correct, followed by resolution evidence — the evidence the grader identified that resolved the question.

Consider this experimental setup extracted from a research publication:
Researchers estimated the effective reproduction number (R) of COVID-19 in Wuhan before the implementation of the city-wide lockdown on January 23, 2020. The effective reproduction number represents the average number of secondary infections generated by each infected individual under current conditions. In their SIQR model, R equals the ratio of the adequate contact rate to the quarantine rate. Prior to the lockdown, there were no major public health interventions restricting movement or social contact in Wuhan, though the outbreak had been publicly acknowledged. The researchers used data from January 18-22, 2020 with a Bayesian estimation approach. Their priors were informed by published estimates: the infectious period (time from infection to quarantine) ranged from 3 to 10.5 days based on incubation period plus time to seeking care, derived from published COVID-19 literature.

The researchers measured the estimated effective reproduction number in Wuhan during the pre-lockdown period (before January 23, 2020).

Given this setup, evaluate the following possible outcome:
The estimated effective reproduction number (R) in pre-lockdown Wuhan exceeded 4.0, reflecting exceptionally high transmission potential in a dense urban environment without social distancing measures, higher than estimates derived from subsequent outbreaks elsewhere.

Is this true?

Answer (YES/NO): NO